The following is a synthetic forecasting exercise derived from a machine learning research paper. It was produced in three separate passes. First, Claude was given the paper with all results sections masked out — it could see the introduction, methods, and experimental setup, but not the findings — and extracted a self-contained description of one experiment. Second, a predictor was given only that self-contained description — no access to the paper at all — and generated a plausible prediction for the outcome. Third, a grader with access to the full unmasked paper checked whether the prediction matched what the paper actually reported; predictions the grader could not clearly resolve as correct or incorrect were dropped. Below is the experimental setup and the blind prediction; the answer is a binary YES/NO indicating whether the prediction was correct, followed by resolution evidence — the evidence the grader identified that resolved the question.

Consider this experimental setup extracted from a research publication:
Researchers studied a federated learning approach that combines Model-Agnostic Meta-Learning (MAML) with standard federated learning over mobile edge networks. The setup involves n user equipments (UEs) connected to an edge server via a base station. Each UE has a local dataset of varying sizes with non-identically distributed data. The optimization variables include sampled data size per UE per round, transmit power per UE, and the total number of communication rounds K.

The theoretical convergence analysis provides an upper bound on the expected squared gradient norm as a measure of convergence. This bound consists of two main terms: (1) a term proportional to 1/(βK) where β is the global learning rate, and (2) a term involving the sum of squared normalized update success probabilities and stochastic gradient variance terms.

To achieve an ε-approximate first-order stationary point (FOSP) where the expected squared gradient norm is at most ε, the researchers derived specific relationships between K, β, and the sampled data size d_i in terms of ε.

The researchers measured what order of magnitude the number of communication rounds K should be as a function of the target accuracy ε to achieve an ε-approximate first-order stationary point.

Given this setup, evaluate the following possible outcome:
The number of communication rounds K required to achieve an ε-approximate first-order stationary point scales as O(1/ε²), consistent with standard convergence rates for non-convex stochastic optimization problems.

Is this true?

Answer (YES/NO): NO